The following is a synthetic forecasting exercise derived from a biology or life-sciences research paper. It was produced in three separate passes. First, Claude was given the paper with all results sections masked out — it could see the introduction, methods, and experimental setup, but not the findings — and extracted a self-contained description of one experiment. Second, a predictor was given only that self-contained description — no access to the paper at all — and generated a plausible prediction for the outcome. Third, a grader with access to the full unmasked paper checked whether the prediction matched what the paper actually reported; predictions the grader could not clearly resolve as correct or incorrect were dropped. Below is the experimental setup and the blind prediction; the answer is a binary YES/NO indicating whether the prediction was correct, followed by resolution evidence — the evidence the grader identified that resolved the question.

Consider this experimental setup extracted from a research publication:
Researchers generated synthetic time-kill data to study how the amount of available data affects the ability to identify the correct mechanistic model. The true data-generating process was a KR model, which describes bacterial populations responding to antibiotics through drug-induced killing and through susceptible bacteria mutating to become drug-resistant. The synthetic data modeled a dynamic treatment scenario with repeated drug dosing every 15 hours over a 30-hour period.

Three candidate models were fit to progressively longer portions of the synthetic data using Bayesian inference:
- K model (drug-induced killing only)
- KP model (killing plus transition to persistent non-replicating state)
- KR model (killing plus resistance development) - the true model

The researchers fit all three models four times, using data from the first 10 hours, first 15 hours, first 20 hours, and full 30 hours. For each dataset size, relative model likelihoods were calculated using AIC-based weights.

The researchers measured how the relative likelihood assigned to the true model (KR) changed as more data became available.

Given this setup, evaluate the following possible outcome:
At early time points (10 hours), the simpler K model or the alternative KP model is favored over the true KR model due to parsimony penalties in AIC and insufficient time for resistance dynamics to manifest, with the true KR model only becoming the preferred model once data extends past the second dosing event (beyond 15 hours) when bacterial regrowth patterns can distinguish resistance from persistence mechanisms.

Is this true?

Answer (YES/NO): NO